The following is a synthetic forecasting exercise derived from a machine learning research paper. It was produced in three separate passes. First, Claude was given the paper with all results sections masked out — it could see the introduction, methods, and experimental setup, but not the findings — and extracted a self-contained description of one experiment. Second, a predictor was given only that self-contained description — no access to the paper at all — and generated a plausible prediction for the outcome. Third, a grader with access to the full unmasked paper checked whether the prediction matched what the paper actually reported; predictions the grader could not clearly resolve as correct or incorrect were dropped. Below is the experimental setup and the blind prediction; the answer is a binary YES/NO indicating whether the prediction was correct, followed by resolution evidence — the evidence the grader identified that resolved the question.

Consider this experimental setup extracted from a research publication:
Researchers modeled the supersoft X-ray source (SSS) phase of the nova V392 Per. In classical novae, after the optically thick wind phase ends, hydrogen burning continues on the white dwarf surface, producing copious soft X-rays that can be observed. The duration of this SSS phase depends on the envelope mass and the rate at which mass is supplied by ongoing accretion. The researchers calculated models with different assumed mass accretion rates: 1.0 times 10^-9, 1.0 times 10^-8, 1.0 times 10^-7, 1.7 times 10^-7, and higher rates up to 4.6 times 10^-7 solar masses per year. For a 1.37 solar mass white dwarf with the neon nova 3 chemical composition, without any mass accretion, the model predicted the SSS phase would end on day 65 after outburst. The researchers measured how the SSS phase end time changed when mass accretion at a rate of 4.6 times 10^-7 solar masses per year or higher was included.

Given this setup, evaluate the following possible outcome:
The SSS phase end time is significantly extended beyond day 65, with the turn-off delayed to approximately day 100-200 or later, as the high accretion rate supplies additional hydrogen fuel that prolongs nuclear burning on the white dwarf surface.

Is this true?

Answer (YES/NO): NO